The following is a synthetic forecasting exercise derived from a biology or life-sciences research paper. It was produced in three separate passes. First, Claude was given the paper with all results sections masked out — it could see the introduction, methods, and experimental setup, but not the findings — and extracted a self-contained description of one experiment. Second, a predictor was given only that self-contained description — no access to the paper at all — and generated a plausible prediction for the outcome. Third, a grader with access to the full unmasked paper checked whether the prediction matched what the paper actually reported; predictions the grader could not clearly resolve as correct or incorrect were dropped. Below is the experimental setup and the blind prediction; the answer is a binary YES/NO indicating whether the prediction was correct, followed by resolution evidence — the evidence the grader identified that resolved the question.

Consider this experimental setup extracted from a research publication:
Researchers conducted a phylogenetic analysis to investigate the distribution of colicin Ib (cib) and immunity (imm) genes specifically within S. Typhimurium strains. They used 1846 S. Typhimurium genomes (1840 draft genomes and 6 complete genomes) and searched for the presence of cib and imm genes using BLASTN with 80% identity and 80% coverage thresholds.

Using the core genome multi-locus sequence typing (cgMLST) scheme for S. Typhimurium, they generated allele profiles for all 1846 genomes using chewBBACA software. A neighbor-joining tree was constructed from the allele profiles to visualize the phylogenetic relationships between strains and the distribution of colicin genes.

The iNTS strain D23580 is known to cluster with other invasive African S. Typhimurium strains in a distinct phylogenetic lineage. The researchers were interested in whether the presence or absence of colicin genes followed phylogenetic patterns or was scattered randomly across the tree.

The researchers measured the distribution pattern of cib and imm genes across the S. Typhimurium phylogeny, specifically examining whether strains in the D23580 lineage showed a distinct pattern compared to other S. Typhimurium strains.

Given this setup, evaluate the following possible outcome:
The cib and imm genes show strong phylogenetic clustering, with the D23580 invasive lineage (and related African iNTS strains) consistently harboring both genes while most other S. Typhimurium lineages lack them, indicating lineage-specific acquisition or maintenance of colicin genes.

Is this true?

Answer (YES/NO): NO